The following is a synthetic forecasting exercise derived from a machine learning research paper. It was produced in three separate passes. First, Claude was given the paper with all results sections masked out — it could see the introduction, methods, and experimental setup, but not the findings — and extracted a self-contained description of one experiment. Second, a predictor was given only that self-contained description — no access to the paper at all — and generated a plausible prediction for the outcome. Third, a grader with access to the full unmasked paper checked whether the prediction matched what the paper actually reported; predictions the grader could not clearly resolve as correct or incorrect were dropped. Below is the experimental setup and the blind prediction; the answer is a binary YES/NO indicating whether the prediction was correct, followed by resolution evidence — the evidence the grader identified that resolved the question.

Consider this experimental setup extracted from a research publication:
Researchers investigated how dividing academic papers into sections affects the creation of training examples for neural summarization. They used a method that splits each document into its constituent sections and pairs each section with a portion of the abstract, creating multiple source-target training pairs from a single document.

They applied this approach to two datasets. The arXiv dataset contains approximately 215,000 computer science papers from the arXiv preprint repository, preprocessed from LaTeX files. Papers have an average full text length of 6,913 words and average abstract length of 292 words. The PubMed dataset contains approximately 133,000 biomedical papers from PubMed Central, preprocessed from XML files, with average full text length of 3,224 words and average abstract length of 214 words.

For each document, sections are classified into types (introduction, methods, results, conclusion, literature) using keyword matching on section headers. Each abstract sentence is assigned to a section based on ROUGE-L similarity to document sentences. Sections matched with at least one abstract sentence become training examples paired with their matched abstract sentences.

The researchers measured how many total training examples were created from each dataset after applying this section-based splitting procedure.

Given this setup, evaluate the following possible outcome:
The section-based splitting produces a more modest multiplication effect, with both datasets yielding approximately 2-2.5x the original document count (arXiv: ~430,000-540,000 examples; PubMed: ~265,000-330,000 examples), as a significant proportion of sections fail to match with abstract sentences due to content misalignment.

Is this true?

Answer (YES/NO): NO